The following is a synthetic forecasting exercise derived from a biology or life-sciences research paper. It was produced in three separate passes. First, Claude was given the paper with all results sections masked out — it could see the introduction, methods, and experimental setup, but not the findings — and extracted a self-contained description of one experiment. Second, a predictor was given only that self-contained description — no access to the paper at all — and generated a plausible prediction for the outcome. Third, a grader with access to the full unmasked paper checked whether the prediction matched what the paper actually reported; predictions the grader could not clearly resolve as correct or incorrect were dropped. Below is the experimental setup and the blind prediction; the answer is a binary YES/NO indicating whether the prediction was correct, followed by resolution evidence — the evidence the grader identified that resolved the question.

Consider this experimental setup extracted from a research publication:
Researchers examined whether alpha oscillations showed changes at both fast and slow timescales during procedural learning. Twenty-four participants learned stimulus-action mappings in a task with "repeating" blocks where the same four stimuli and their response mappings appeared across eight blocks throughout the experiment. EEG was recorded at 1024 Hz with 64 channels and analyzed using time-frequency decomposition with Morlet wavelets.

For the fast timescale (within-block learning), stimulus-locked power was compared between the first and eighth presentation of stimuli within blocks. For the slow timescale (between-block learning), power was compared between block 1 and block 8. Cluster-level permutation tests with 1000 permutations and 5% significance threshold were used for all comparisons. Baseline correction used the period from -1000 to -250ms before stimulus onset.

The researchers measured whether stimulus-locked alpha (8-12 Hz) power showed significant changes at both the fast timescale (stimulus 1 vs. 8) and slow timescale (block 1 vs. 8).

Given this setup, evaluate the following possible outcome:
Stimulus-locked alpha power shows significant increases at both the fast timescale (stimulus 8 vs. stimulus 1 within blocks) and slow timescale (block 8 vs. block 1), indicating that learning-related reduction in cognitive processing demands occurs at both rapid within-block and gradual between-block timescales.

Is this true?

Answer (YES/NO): NO